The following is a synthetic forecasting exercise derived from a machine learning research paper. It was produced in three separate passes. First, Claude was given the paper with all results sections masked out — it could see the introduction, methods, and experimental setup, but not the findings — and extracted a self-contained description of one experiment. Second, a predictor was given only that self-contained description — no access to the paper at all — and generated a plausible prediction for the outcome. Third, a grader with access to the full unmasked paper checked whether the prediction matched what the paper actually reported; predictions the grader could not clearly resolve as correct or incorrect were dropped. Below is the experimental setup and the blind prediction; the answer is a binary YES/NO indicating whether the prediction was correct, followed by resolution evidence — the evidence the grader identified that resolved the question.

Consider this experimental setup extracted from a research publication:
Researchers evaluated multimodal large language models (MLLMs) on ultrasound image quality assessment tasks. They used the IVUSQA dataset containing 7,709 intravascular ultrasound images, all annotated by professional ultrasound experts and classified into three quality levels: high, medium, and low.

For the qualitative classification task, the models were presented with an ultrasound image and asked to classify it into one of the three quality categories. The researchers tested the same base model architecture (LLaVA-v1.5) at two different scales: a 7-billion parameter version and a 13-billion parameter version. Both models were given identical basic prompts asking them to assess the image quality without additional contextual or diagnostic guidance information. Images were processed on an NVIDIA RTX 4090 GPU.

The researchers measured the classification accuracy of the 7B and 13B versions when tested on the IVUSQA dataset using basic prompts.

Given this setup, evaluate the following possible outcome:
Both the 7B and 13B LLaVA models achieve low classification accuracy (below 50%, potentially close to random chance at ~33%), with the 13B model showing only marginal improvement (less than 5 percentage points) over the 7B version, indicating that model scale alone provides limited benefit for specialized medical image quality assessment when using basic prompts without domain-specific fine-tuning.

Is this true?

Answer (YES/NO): NO